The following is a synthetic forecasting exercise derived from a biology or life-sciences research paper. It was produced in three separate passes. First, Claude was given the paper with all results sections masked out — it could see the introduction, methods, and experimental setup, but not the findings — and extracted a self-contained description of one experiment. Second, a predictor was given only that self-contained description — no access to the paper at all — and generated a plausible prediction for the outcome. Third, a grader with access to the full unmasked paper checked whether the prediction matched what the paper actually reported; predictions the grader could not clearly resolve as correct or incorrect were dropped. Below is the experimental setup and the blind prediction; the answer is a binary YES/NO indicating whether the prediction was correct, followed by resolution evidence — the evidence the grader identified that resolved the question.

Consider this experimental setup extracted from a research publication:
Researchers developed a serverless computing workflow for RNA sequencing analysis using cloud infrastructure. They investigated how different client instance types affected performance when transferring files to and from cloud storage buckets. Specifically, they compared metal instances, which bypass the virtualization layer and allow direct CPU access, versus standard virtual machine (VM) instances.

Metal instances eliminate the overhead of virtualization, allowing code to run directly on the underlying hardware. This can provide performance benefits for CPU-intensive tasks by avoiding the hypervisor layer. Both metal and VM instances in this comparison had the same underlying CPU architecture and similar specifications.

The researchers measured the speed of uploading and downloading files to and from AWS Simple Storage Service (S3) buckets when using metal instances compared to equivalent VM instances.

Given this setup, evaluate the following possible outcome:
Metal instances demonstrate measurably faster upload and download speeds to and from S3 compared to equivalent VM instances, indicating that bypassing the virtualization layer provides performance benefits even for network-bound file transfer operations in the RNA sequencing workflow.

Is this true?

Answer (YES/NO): NO